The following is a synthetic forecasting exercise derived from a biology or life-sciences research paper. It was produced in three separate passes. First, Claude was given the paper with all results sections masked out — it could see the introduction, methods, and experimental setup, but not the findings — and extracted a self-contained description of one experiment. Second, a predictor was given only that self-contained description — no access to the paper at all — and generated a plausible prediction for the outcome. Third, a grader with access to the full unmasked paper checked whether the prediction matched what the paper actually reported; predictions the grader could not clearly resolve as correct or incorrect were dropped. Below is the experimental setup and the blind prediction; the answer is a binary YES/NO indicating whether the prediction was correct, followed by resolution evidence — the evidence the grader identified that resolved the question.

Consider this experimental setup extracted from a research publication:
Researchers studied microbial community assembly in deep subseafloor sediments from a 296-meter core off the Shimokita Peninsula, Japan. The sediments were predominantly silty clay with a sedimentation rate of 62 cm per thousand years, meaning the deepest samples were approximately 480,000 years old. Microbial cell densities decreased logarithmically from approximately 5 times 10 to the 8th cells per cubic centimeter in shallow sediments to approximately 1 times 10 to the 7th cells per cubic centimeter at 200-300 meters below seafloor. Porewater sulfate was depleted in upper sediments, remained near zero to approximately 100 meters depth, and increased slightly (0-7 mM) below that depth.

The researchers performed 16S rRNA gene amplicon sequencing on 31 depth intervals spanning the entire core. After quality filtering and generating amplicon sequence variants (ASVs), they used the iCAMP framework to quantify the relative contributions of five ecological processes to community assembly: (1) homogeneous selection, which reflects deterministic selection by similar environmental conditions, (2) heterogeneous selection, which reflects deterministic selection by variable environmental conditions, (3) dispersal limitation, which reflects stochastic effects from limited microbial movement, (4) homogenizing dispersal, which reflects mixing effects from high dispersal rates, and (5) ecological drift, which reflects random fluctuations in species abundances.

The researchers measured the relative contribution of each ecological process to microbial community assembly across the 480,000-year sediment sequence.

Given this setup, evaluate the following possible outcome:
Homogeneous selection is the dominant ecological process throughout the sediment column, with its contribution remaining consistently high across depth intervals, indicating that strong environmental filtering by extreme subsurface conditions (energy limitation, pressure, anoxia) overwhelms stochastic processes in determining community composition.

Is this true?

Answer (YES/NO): NO